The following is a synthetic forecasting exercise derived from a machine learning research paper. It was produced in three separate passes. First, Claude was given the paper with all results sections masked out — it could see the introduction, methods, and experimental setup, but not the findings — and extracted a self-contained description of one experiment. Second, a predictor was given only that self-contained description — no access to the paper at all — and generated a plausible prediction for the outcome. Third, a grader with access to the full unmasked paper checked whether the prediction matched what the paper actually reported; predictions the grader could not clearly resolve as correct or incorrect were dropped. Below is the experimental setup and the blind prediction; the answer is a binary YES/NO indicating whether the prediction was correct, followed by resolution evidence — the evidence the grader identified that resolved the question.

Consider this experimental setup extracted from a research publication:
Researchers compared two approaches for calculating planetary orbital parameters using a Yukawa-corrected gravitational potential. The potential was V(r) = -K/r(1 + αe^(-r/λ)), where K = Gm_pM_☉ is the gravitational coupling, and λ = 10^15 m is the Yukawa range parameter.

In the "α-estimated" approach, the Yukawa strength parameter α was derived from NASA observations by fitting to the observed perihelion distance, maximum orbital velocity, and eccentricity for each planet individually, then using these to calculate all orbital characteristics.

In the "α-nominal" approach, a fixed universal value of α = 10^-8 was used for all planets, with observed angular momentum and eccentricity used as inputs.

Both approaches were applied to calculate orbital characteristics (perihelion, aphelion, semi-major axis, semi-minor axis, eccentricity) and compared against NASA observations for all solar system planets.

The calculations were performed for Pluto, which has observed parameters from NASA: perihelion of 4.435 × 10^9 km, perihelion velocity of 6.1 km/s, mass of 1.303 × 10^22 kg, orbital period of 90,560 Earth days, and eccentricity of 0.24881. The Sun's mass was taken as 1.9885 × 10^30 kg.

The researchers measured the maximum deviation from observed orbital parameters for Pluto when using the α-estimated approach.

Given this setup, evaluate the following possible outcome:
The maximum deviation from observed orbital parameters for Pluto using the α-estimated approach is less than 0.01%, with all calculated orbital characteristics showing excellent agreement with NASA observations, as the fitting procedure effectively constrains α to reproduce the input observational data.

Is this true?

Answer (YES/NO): NO